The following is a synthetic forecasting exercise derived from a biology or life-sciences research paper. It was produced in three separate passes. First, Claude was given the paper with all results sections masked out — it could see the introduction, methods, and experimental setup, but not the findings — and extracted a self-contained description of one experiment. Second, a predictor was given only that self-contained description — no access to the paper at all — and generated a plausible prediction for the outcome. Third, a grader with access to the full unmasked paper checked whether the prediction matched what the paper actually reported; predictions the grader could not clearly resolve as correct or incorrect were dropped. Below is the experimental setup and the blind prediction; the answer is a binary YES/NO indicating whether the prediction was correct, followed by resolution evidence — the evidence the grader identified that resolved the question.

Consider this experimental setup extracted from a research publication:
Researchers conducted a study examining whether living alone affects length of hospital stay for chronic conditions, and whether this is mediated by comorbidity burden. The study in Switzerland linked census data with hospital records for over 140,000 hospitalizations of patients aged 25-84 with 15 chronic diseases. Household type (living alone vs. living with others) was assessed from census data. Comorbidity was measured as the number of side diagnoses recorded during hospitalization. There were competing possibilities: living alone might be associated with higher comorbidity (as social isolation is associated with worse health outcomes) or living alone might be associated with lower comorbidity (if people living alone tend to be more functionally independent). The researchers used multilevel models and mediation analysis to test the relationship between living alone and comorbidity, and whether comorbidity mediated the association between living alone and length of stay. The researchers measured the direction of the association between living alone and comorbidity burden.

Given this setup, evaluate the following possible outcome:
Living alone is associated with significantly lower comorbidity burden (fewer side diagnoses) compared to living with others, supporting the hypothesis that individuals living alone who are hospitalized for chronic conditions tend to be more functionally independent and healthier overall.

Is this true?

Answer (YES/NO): NO